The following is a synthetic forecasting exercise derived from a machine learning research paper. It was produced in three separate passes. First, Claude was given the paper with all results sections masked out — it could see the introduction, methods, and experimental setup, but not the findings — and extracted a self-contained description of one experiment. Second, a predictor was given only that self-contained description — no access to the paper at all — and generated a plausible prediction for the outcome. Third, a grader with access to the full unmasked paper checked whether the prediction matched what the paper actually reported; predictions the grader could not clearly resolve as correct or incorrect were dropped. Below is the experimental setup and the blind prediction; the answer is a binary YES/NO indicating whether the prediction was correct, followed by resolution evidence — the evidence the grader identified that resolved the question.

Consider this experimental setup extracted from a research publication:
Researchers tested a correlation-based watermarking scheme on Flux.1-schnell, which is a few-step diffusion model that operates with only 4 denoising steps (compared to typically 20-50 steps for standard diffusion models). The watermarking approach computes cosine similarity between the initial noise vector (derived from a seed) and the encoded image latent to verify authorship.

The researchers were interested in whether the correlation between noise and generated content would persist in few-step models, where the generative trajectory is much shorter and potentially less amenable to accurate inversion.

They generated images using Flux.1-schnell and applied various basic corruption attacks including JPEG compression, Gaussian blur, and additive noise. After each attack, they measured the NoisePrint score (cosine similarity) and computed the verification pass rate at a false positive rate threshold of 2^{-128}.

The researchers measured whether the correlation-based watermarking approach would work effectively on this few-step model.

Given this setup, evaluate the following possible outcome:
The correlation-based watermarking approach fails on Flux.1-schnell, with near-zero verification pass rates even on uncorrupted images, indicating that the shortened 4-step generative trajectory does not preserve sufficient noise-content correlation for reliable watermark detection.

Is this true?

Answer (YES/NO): NO